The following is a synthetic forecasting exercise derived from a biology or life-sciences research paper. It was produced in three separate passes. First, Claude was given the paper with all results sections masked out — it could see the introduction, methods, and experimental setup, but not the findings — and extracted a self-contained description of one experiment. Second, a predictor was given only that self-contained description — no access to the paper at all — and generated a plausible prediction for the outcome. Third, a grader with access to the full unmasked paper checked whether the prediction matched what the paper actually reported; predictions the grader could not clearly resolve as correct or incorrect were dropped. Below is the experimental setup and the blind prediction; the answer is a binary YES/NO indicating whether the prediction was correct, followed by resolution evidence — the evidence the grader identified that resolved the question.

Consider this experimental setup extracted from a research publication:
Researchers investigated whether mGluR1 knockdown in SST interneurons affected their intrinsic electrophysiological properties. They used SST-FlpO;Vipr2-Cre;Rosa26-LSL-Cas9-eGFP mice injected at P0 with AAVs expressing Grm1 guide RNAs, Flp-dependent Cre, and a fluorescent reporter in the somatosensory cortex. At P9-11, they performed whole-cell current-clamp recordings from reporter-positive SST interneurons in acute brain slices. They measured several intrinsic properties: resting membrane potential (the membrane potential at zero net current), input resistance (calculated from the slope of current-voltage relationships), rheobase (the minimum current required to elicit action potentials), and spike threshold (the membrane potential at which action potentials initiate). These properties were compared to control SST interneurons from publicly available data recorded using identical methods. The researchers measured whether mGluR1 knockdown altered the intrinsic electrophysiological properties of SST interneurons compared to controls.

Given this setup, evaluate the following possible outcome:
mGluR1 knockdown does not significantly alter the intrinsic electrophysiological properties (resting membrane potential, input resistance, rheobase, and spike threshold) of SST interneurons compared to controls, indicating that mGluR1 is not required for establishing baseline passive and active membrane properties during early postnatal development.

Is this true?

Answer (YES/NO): YES